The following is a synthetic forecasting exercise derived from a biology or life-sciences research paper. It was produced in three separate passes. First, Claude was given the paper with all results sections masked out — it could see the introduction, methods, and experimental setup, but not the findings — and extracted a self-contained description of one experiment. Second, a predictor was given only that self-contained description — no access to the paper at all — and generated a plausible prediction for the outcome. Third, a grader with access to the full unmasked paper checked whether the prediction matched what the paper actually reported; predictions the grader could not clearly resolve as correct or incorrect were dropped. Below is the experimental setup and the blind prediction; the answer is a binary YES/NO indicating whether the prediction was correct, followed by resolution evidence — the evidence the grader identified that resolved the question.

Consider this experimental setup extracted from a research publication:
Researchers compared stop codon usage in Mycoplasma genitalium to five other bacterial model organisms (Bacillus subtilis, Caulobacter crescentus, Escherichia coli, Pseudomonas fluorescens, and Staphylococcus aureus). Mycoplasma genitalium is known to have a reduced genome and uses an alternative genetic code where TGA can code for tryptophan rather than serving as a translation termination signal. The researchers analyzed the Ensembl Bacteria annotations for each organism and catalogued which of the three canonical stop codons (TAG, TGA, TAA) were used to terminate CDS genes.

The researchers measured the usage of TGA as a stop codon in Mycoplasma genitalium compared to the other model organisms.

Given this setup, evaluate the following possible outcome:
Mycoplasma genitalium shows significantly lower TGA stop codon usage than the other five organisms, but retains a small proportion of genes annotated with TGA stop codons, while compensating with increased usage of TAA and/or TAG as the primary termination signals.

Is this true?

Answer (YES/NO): NO